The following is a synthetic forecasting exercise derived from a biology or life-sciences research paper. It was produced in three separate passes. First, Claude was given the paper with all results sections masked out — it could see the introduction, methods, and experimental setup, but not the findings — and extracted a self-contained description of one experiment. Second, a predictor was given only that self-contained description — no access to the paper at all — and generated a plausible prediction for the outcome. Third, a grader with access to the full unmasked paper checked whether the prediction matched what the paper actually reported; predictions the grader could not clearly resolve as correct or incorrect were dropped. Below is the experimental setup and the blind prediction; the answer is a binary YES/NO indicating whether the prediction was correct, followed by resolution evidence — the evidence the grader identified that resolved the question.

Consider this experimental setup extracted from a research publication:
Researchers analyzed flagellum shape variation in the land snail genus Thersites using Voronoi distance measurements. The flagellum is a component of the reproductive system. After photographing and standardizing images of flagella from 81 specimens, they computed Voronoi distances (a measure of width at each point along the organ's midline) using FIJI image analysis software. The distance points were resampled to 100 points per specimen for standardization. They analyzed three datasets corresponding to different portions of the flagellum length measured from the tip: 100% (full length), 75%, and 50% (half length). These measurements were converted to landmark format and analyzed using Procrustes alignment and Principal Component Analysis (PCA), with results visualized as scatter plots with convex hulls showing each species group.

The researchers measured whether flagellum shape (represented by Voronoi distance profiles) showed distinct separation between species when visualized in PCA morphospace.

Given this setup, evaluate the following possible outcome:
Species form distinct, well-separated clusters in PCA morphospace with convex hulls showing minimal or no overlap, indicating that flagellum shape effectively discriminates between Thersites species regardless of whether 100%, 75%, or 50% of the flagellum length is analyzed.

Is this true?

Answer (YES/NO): NO